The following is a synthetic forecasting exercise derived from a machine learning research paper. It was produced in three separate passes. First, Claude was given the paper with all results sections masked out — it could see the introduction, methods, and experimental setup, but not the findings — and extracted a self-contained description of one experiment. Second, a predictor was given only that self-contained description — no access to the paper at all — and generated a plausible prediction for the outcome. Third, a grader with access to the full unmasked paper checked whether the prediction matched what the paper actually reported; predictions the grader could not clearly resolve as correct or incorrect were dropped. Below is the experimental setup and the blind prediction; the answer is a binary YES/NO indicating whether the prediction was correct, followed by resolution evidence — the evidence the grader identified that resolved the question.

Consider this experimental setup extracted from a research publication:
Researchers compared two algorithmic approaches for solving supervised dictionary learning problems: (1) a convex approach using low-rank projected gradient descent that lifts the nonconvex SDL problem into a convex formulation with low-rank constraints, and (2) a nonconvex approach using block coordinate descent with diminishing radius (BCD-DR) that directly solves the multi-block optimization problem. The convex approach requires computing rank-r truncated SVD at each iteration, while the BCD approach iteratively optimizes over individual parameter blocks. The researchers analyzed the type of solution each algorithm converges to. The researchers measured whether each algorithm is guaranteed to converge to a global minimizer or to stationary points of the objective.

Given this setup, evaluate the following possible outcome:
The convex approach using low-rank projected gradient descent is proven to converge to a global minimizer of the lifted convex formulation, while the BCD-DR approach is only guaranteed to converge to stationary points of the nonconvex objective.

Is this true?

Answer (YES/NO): YES